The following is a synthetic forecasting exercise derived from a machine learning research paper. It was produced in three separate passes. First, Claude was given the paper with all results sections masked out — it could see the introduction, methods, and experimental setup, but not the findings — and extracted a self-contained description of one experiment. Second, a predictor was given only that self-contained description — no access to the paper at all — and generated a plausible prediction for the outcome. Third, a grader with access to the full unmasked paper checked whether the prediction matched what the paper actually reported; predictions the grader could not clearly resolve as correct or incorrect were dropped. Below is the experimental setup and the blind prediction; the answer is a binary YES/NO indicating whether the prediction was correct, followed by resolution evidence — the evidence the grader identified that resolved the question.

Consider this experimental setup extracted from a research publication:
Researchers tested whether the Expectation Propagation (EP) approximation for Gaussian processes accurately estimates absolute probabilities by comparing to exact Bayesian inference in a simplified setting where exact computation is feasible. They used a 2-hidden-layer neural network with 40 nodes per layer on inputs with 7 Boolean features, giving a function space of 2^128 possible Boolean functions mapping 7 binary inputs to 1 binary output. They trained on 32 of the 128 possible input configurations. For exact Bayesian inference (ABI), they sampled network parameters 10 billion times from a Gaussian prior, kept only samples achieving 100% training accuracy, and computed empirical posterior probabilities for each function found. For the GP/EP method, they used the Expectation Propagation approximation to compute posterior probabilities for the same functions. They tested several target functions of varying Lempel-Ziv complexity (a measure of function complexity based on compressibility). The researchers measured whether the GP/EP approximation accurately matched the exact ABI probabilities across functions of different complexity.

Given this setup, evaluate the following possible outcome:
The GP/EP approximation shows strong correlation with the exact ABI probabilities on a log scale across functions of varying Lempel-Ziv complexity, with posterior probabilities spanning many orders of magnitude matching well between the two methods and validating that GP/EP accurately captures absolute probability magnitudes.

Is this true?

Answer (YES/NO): NO